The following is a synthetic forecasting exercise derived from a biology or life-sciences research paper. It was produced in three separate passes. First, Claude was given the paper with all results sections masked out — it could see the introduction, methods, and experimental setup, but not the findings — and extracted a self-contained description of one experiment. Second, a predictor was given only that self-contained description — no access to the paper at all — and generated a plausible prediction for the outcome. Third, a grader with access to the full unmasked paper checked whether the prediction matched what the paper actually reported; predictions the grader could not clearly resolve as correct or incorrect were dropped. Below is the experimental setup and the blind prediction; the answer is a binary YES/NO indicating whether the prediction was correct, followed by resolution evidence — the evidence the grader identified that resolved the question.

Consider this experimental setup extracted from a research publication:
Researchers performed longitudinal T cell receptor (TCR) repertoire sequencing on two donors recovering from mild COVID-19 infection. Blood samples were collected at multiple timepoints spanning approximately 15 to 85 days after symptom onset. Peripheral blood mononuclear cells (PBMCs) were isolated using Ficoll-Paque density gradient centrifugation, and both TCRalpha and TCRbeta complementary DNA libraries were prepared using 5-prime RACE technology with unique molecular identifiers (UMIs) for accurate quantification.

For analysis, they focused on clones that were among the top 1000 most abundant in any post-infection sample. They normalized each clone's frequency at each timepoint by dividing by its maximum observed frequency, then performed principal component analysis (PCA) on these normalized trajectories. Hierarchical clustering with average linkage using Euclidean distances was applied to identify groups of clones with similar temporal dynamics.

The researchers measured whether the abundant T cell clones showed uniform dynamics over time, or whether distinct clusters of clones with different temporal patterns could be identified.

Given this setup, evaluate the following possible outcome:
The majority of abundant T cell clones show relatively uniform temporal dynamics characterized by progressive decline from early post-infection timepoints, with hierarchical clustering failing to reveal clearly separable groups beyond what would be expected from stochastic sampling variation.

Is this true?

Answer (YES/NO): NO